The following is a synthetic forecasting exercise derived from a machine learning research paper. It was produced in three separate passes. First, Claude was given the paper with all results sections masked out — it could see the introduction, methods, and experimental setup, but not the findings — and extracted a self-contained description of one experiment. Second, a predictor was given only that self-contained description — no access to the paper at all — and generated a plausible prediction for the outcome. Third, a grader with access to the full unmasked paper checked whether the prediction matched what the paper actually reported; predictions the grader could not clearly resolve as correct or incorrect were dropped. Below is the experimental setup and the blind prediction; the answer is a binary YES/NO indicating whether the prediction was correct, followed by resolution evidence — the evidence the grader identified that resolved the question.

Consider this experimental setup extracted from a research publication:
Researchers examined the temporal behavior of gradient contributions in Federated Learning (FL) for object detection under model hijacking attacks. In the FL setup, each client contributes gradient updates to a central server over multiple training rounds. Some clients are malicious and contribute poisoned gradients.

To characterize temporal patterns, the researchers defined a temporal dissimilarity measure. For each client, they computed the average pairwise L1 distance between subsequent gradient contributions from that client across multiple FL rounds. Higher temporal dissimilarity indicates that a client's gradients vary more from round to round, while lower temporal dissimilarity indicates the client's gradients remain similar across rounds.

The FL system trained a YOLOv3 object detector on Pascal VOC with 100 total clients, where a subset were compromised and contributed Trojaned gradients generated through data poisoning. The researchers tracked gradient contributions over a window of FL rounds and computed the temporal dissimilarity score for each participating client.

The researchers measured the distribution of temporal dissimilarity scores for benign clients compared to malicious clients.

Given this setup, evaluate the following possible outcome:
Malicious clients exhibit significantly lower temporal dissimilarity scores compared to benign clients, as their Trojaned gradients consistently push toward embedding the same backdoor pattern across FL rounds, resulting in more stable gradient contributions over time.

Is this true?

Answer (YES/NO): YES